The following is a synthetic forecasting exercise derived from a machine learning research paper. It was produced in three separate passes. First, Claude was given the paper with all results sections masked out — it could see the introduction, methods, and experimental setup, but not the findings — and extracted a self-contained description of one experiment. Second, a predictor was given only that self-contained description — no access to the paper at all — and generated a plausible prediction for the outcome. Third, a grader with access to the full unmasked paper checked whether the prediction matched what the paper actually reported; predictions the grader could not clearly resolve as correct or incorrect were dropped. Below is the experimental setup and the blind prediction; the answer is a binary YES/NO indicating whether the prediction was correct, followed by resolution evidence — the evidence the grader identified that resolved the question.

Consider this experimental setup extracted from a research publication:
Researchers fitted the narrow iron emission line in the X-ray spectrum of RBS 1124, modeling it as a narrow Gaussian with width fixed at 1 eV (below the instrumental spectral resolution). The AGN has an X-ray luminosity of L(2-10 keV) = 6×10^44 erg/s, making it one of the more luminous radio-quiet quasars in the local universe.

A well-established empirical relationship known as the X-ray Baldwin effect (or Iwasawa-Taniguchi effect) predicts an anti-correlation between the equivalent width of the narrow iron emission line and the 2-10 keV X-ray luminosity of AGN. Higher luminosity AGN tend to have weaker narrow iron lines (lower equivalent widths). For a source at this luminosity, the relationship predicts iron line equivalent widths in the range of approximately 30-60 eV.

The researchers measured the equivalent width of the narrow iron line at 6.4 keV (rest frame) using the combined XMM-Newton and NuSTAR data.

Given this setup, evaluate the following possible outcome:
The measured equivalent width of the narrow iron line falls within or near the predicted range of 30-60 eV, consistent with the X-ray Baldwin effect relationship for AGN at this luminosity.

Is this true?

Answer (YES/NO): YES